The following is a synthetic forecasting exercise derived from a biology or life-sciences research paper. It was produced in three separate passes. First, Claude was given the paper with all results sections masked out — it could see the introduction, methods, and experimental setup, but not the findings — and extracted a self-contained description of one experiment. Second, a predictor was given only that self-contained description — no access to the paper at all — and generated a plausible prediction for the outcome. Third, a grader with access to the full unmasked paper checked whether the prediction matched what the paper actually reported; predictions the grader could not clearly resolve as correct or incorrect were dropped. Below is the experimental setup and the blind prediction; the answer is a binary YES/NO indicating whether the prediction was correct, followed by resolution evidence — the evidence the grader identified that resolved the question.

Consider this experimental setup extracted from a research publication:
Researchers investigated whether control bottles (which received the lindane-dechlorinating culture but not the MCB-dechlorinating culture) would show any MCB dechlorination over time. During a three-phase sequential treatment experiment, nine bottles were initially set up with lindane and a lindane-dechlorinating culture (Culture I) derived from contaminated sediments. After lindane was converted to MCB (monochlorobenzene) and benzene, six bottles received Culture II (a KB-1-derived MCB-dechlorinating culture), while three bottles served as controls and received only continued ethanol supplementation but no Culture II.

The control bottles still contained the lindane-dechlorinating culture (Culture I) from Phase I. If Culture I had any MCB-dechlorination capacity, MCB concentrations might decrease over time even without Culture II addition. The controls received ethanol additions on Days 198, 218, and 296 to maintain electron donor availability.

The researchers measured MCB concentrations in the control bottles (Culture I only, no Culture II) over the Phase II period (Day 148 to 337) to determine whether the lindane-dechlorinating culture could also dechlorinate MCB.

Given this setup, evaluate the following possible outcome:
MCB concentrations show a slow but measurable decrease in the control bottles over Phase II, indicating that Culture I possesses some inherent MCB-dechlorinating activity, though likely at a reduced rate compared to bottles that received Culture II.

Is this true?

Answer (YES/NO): NO